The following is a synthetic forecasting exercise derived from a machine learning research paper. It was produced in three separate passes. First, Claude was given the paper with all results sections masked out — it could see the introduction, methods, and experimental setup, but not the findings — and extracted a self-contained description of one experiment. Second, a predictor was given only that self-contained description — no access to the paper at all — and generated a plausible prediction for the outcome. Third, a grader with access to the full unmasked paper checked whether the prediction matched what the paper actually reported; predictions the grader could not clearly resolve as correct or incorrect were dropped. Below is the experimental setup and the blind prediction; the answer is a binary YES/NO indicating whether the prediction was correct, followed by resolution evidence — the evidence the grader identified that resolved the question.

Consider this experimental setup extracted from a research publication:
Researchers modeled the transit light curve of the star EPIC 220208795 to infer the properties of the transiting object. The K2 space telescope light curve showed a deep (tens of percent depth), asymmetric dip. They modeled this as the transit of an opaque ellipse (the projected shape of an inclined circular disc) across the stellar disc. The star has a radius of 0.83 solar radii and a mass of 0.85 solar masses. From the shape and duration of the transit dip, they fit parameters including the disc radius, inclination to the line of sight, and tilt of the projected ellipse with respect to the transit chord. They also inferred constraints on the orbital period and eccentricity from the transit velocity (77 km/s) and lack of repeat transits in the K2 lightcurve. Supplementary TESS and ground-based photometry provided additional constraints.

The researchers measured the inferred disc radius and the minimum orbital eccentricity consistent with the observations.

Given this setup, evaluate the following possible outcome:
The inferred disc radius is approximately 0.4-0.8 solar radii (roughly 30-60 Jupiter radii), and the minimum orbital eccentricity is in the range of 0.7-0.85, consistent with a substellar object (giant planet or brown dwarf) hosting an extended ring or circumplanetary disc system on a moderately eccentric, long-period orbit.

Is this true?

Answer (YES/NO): NO